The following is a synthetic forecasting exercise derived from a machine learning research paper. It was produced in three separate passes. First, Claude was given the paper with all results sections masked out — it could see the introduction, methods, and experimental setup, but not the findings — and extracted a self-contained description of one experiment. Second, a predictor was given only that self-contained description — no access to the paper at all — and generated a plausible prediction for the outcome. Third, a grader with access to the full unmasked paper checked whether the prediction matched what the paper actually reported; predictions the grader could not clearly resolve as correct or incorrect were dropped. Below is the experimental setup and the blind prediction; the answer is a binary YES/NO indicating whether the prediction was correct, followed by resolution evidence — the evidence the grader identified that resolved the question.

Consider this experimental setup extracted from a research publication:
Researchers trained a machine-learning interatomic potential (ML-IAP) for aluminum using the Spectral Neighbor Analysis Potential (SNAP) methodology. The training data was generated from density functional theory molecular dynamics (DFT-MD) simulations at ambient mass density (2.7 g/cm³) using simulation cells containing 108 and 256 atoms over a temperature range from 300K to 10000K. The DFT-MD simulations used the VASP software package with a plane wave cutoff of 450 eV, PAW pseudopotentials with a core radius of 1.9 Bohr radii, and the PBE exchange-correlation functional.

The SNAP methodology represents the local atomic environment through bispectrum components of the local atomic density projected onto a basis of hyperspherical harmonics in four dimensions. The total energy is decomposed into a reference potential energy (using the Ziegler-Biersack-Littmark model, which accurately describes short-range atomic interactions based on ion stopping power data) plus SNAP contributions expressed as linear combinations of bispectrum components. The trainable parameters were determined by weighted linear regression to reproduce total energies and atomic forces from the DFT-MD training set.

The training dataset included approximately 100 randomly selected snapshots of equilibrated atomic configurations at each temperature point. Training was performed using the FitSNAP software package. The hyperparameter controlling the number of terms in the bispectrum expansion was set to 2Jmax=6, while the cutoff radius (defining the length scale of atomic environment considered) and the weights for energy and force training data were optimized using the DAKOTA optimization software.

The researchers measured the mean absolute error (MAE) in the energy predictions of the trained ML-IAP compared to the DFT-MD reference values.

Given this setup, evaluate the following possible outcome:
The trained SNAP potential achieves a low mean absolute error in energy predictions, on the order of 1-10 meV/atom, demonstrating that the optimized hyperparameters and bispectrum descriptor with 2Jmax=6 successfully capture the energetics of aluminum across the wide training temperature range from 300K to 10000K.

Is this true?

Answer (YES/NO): YES